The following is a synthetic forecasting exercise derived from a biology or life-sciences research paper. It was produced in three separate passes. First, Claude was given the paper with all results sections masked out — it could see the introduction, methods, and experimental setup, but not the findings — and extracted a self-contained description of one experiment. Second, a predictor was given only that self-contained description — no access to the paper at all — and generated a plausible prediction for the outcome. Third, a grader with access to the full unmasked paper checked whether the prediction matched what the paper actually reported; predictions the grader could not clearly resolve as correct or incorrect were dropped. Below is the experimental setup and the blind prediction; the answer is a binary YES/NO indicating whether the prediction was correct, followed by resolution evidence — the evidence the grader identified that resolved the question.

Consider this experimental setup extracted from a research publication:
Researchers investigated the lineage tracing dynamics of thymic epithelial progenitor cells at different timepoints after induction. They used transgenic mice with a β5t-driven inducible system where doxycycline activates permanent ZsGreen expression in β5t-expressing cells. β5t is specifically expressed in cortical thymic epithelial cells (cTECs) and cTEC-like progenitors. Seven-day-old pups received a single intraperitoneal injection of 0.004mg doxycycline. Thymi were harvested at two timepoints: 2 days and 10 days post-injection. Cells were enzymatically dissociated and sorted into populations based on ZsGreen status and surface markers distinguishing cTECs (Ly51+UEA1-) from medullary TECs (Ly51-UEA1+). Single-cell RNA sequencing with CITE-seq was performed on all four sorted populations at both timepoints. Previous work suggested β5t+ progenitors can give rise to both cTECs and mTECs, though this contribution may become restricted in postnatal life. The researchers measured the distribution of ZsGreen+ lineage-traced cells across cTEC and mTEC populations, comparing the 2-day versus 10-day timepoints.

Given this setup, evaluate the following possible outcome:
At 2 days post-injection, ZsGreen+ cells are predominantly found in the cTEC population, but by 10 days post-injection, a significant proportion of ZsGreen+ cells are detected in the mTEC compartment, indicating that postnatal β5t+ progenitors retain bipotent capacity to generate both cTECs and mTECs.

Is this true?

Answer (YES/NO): NO